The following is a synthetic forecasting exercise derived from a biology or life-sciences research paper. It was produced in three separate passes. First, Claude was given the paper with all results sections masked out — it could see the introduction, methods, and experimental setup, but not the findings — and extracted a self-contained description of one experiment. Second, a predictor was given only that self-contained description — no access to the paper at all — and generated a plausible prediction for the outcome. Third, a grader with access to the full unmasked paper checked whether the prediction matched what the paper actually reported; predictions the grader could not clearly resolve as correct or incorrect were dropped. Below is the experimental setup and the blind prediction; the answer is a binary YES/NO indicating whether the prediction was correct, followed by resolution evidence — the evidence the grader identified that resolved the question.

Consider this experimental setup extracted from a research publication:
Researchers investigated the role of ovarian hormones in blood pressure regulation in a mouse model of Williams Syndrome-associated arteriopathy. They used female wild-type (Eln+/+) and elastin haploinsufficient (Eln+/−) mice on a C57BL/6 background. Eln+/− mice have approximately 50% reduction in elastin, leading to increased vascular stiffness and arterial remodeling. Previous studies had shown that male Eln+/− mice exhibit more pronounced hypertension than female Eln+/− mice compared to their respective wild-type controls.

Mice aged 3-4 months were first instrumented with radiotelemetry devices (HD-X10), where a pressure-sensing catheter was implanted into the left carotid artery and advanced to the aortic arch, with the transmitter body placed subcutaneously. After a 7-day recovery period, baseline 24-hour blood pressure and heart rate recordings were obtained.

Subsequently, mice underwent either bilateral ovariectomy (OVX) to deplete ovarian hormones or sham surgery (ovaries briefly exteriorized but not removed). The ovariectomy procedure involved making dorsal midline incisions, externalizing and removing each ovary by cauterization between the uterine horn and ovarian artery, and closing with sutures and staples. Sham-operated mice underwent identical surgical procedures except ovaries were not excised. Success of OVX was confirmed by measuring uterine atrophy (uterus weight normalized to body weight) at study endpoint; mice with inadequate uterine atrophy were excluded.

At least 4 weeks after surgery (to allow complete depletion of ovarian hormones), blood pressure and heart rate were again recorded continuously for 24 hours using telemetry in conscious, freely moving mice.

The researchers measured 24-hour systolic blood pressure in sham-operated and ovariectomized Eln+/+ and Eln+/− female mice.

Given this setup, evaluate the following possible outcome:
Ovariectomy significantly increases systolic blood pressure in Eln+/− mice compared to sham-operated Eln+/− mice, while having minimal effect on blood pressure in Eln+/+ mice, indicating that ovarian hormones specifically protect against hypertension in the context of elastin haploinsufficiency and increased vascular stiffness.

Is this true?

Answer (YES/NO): YES